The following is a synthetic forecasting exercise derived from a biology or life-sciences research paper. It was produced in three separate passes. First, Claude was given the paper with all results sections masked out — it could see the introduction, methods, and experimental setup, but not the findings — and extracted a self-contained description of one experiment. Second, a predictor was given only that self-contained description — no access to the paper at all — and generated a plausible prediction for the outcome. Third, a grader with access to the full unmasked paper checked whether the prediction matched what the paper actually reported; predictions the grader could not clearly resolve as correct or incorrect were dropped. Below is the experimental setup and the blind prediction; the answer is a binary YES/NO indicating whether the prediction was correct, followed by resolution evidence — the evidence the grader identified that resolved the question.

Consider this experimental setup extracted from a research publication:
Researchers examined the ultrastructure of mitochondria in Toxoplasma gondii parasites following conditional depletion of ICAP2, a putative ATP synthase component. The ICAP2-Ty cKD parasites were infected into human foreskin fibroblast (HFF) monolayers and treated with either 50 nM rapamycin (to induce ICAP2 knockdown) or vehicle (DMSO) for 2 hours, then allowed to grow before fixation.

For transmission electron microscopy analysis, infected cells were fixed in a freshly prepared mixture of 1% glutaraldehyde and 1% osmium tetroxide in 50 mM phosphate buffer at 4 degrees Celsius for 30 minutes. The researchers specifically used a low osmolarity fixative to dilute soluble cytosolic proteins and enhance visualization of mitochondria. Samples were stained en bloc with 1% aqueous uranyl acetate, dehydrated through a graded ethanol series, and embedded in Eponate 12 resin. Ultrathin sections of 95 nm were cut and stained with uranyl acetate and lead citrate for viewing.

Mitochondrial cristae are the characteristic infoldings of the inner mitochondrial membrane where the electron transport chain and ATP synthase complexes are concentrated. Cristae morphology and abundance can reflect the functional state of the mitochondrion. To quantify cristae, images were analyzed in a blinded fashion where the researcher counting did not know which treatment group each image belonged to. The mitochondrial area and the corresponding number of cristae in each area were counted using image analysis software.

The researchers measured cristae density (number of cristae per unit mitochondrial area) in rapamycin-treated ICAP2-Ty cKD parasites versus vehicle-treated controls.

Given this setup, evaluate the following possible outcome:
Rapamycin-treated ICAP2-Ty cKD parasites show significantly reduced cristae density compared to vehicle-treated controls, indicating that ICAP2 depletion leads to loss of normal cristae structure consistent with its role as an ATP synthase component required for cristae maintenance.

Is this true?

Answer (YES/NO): YES